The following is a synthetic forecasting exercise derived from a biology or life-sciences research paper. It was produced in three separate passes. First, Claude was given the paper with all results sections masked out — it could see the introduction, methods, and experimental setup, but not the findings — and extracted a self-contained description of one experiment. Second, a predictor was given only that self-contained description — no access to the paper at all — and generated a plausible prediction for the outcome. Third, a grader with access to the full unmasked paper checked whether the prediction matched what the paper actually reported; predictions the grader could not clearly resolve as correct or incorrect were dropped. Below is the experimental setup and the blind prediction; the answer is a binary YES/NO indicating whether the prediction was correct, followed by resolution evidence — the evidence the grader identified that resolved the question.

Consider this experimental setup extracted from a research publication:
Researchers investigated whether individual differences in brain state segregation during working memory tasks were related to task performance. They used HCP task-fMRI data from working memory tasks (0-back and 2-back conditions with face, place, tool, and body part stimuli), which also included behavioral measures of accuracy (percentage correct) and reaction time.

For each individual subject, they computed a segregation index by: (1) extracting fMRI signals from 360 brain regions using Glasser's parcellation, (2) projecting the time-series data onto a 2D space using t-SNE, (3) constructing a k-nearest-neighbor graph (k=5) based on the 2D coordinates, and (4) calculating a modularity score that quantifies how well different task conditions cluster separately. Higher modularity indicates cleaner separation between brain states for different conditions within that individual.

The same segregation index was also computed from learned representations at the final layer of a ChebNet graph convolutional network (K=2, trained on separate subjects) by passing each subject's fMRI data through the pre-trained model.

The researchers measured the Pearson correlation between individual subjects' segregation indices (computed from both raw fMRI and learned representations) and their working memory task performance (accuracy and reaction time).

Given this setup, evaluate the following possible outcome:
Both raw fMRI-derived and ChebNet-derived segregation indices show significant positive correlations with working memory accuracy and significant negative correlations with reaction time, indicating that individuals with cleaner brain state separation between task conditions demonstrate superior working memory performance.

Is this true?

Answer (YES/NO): NO